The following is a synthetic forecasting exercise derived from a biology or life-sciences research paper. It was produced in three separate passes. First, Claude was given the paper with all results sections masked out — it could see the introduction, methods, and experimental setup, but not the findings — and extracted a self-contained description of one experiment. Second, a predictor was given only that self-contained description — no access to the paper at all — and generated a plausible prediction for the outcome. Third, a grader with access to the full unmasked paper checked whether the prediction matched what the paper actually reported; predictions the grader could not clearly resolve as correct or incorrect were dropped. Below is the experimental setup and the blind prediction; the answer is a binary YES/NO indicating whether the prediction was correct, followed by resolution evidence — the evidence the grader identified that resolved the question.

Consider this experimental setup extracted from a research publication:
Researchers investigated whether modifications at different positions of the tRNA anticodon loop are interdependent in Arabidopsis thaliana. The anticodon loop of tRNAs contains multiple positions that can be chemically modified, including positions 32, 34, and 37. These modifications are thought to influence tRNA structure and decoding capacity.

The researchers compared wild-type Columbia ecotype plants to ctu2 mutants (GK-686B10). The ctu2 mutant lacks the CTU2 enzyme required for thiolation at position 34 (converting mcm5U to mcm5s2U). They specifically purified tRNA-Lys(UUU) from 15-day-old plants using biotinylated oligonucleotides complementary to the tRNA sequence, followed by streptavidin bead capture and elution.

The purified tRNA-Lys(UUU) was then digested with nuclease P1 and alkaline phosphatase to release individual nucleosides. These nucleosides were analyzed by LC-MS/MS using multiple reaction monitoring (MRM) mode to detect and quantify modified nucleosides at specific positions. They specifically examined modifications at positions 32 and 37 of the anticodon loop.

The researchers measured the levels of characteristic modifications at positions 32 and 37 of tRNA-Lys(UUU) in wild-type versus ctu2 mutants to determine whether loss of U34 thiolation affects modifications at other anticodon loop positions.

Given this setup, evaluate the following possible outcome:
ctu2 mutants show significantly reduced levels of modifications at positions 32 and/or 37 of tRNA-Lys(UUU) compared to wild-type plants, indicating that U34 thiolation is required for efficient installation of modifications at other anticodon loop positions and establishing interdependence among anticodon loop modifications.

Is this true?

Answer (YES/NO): YES